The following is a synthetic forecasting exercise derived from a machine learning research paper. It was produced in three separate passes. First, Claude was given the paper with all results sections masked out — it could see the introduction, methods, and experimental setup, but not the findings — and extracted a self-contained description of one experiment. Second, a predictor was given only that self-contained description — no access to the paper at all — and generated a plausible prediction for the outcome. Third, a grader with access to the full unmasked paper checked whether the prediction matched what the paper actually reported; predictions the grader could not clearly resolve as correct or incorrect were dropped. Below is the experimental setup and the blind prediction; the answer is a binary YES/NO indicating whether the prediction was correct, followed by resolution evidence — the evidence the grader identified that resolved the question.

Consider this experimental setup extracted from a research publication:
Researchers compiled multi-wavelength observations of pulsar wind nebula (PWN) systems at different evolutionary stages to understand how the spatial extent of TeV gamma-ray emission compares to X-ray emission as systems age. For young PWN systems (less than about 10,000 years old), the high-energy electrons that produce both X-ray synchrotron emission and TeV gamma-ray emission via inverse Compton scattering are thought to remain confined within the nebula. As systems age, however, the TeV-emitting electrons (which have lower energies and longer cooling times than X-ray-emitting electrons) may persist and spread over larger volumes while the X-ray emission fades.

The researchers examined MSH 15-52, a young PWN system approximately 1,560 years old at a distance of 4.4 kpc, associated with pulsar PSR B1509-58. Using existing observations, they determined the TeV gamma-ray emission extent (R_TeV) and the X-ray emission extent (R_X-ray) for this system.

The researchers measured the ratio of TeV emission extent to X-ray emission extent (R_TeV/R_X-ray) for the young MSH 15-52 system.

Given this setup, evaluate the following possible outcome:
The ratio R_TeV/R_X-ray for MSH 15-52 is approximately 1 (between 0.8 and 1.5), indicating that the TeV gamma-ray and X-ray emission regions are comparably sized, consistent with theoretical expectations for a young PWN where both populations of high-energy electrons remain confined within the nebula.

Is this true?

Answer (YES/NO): YES